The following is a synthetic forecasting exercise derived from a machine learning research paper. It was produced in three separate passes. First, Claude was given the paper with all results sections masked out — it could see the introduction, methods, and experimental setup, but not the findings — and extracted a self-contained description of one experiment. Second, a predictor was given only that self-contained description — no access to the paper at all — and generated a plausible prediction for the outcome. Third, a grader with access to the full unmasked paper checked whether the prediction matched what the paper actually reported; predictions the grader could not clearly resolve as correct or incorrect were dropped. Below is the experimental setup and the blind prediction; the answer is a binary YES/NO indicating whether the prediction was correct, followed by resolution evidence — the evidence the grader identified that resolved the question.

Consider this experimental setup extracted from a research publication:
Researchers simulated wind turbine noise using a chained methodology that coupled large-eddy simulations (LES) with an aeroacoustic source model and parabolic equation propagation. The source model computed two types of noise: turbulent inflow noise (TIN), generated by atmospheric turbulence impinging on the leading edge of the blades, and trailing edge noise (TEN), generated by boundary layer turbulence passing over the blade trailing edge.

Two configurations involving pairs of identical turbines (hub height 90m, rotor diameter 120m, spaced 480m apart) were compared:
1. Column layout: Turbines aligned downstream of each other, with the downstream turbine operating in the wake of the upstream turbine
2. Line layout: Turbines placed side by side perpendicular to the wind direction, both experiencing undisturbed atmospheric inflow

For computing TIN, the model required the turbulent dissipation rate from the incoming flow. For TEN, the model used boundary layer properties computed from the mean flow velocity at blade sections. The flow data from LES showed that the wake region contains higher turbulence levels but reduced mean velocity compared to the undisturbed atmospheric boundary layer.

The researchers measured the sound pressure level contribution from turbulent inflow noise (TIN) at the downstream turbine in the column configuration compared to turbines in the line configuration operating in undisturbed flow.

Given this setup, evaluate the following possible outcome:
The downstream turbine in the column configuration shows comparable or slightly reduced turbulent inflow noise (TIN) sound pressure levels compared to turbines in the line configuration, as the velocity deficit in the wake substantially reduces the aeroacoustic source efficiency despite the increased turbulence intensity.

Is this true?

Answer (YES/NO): NO